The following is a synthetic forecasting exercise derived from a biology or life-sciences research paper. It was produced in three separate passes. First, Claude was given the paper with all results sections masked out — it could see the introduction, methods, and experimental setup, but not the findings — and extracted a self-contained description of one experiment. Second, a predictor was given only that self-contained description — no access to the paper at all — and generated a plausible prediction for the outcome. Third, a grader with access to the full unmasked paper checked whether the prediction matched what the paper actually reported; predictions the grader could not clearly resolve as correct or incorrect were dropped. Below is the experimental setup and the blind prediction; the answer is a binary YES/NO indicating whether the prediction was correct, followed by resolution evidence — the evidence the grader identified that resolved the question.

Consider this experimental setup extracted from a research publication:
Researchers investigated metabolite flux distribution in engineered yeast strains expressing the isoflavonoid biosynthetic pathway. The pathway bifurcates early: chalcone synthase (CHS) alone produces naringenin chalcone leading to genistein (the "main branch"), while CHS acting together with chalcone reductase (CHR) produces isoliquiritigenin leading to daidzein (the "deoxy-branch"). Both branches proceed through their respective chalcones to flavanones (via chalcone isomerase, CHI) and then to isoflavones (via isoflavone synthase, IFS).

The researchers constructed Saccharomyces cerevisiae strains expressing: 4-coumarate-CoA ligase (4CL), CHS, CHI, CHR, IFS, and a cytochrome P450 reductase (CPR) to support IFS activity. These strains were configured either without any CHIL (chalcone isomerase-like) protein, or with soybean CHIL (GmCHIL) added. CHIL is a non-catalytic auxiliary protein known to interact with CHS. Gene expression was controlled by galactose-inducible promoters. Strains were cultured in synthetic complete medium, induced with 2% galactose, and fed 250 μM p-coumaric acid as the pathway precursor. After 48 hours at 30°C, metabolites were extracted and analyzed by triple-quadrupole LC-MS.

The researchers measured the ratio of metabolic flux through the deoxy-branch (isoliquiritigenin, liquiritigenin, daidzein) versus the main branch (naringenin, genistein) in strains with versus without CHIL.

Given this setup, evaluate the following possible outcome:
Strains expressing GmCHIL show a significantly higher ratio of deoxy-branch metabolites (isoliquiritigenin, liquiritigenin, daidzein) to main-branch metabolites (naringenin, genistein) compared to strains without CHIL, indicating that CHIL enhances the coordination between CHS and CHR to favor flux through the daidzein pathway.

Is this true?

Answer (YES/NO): YES